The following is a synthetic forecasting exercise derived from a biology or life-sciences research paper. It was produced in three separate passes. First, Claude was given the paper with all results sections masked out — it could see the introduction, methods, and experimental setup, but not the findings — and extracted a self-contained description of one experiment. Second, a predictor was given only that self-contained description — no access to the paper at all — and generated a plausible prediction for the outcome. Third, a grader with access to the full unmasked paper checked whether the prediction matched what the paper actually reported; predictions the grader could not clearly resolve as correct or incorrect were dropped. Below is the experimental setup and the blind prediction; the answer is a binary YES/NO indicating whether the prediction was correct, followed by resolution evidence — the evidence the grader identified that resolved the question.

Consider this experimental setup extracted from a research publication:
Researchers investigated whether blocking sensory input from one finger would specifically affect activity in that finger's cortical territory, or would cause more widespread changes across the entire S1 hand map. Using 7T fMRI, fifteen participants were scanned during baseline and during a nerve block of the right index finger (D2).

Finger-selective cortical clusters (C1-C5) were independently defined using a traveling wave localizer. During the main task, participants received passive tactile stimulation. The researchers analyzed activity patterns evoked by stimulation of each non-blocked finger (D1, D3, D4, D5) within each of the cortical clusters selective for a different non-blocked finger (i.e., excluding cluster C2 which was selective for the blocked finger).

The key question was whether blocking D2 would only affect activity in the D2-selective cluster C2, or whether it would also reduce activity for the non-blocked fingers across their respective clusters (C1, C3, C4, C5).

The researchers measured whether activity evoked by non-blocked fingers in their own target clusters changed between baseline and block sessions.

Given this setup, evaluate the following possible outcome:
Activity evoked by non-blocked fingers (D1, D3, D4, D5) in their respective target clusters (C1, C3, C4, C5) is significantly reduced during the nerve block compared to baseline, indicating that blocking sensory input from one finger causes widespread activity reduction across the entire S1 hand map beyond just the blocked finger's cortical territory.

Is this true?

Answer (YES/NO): YES